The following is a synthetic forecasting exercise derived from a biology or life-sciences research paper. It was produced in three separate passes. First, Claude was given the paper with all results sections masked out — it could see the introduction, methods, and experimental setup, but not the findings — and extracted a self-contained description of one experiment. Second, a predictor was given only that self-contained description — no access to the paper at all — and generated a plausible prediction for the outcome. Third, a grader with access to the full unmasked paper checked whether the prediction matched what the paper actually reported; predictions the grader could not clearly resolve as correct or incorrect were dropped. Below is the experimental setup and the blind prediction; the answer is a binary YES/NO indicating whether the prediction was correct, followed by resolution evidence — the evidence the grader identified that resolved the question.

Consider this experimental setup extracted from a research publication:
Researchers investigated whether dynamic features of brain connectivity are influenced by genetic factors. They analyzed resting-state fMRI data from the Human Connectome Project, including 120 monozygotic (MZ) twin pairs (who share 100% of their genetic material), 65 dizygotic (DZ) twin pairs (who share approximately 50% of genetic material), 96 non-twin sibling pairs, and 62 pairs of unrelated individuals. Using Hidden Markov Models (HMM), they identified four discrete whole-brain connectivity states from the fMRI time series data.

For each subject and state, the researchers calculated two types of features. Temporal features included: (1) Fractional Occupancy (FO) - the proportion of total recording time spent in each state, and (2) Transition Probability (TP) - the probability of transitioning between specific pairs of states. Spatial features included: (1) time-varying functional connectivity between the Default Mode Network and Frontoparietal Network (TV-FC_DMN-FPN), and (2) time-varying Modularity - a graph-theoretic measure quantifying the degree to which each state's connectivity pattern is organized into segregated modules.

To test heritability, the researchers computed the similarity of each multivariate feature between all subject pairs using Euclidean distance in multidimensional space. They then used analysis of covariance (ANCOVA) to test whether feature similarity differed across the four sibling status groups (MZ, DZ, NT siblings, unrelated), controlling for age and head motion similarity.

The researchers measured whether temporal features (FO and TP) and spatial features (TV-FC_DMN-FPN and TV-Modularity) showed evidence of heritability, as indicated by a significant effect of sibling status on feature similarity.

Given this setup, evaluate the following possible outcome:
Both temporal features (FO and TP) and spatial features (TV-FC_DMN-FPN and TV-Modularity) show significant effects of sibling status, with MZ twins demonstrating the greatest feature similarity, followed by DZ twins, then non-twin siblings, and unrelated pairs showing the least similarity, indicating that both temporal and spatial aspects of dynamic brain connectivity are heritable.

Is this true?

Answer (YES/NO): NO